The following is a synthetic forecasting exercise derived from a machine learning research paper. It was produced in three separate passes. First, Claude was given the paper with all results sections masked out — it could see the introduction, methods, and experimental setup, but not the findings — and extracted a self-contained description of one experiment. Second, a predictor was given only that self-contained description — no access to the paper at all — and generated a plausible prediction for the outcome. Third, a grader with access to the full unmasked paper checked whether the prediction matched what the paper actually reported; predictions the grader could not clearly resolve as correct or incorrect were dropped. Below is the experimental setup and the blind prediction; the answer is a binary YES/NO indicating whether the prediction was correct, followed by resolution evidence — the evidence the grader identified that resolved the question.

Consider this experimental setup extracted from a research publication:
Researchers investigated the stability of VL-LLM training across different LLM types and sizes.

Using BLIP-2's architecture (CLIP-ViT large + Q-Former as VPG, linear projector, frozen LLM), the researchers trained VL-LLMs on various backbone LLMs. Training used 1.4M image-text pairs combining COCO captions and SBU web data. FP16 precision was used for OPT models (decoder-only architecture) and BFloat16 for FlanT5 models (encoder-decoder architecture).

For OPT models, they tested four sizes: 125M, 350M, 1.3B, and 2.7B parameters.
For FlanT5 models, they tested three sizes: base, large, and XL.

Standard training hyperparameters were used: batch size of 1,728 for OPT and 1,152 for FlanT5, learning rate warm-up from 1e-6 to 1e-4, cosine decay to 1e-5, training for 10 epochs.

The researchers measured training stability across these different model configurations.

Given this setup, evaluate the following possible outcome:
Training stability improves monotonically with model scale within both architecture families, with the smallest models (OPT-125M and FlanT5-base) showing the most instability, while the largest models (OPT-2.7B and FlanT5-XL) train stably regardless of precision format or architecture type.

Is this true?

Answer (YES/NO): NO